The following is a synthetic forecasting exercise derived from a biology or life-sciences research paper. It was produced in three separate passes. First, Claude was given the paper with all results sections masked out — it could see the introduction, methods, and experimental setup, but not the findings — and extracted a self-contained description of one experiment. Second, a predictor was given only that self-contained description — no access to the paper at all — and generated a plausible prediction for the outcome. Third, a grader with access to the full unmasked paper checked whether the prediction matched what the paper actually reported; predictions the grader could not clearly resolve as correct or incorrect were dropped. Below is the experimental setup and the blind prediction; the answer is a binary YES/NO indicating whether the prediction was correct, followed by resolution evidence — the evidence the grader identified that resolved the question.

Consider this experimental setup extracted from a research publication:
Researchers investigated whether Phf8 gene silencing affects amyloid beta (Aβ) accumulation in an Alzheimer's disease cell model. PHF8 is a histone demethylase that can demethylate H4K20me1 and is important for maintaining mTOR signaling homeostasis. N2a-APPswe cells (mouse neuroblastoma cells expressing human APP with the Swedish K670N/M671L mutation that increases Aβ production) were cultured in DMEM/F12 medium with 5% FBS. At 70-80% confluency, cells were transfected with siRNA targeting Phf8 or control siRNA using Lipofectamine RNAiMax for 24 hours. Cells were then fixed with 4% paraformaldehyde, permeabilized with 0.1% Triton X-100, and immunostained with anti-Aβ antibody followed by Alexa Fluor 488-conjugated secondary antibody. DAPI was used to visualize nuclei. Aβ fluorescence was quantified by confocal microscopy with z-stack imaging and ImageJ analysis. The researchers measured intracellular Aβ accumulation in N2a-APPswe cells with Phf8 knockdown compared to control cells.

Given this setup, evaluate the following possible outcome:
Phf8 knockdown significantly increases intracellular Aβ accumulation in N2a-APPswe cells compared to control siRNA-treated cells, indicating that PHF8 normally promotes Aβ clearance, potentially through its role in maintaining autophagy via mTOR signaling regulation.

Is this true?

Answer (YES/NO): YES